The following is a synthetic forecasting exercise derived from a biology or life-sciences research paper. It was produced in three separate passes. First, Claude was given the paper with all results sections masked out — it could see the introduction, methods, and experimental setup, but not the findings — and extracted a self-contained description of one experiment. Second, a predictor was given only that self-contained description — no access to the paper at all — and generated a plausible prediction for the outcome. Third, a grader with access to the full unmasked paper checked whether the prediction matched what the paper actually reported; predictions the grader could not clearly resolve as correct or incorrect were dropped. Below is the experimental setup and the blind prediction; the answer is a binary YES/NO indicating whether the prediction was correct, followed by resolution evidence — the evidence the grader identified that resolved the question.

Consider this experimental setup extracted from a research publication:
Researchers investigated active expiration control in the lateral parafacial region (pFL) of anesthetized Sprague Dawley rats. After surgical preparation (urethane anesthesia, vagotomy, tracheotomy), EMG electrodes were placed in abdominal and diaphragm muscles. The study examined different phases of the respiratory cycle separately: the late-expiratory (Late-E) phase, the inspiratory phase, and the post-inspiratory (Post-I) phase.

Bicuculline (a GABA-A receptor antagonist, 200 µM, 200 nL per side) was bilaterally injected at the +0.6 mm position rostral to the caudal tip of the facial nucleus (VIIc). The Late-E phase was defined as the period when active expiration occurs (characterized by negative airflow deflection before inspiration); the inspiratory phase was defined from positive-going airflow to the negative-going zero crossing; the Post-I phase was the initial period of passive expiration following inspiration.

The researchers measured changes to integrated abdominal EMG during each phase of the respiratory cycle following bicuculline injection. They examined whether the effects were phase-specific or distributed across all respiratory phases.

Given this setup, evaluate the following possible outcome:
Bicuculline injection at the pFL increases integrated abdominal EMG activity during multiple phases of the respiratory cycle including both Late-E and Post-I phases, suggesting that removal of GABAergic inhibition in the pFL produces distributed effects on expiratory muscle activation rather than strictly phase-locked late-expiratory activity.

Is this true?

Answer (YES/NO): YES